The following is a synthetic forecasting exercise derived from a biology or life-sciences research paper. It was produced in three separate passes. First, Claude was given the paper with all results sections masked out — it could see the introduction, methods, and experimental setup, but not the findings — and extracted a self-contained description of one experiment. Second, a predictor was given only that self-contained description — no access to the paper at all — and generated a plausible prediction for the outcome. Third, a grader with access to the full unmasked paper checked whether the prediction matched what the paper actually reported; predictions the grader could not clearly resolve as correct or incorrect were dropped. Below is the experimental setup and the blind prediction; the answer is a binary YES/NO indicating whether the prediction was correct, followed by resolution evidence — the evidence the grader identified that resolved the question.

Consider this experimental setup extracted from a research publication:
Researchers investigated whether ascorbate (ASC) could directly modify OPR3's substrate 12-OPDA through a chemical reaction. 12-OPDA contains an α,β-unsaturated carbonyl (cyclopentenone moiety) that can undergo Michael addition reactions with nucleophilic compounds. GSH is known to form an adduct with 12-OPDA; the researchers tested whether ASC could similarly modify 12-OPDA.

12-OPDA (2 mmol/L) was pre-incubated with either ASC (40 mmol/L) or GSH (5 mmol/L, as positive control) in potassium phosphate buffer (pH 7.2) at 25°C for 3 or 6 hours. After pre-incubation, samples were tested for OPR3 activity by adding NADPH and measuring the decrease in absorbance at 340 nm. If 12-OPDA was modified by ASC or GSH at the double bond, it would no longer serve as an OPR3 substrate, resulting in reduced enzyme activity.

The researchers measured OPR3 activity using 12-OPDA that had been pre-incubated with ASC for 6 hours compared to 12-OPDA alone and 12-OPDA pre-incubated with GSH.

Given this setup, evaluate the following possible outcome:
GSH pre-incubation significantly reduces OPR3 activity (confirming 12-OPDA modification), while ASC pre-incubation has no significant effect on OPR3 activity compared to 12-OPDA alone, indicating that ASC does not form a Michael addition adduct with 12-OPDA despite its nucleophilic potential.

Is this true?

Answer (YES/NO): NO